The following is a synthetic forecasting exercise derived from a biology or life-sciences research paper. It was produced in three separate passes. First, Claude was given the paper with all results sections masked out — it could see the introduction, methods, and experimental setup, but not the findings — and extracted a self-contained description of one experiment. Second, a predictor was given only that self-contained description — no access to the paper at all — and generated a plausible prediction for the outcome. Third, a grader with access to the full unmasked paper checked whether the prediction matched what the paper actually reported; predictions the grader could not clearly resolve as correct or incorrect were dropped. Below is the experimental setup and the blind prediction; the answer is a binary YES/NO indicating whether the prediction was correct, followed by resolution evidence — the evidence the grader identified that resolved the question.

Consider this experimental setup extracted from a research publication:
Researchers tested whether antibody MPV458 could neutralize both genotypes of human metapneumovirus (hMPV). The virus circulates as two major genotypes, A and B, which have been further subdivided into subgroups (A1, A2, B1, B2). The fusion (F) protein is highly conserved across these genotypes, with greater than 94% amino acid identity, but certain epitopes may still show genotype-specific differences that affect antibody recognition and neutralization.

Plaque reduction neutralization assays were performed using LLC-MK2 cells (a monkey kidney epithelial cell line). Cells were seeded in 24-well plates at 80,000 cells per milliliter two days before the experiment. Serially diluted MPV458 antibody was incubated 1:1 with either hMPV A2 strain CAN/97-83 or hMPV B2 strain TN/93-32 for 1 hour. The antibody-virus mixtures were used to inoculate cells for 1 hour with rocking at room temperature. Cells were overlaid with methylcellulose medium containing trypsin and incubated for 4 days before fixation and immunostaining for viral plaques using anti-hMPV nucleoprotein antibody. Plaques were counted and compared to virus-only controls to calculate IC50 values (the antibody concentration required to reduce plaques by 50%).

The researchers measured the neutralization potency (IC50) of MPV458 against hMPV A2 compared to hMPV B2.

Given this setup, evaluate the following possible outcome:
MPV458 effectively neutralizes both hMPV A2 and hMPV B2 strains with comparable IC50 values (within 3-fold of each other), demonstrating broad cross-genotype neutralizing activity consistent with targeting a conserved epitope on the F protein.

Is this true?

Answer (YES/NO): NO